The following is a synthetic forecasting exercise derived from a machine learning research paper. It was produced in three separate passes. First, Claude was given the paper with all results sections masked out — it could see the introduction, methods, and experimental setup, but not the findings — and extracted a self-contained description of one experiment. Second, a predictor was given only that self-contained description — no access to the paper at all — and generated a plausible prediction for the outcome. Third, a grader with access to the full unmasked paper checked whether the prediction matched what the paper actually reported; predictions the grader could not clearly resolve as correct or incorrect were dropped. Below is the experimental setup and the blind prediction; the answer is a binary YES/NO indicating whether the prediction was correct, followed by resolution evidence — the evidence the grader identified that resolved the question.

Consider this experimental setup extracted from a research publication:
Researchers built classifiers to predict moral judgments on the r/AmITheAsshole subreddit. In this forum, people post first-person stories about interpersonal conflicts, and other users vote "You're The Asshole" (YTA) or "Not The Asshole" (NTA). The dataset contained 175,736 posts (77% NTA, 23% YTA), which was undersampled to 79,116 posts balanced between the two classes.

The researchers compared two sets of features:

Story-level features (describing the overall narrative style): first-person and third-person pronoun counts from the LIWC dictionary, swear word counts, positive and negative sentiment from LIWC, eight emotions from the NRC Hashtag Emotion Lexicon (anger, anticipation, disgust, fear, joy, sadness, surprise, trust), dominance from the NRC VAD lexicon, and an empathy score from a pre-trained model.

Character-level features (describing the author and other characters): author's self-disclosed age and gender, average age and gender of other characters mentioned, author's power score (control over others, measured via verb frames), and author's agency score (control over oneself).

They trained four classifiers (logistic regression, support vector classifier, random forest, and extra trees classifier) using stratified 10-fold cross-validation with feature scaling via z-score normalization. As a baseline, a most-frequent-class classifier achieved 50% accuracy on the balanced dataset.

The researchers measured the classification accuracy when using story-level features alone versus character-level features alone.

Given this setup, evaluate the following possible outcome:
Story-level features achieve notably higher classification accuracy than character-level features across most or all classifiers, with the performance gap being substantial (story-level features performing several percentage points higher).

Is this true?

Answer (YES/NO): YES